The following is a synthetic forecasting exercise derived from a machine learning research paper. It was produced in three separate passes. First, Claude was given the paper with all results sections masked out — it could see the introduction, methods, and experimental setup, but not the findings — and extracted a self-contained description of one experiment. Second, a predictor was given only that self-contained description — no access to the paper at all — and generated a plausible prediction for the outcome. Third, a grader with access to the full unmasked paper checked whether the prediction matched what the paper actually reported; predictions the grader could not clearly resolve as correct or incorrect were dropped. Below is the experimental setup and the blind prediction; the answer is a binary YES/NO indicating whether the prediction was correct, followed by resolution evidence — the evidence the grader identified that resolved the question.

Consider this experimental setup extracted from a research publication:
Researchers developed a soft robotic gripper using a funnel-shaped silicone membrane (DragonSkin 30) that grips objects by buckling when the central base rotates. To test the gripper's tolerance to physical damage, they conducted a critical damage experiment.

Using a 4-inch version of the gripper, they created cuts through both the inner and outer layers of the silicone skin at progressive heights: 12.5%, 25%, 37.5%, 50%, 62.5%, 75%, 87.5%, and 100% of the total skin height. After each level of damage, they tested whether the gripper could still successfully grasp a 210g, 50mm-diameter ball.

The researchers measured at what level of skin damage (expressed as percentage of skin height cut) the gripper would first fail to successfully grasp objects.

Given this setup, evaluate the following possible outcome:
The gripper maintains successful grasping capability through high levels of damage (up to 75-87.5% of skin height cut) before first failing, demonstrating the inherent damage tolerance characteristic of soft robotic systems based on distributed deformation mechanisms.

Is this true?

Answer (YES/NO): NO